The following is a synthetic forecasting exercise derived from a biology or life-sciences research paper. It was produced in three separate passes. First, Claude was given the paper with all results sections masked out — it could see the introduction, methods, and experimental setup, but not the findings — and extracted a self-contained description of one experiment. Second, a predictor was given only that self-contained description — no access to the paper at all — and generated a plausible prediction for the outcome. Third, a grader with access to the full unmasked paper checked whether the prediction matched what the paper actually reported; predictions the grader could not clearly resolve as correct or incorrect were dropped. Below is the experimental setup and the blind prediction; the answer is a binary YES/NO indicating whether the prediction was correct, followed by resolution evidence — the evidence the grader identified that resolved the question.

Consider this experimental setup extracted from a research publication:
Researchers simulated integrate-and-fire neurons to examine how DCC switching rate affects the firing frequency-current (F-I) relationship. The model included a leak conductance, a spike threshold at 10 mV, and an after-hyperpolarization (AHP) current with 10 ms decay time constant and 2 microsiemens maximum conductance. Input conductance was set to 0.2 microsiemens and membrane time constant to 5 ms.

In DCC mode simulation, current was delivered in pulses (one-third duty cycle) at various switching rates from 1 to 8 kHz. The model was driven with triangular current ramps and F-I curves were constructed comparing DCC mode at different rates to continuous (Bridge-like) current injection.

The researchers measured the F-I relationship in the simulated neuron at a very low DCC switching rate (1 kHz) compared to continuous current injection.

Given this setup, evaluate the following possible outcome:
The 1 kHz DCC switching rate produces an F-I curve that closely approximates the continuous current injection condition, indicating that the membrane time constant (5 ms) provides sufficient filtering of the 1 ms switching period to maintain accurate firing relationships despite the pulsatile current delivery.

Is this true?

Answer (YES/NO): NO